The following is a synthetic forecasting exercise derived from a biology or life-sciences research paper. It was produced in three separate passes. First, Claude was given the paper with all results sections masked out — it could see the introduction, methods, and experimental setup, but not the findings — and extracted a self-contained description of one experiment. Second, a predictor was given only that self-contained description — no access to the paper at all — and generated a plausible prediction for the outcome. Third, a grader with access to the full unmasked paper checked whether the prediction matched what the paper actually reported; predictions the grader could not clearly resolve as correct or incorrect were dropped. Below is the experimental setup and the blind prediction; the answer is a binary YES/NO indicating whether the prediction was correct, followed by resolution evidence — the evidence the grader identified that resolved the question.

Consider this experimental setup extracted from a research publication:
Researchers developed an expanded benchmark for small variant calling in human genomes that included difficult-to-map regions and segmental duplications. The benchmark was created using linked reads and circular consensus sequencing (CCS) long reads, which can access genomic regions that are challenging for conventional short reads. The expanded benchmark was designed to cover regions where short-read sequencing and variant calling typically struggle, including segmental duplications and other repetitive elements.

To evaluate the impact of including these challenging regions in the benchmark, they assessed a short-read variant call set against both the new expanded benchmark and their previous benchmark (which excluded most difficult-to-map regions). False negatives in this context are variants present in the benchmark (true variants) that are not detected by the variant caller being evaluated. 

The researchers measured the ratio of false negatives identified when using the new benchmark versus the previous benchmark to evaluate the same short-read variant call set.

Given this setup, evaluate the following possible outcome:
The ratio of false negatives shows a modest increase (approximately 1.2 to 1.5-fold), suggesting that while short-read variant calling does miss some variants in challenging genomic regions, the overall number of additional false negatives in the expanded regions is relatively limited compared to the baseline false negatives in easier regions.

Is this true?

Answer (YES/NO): NO